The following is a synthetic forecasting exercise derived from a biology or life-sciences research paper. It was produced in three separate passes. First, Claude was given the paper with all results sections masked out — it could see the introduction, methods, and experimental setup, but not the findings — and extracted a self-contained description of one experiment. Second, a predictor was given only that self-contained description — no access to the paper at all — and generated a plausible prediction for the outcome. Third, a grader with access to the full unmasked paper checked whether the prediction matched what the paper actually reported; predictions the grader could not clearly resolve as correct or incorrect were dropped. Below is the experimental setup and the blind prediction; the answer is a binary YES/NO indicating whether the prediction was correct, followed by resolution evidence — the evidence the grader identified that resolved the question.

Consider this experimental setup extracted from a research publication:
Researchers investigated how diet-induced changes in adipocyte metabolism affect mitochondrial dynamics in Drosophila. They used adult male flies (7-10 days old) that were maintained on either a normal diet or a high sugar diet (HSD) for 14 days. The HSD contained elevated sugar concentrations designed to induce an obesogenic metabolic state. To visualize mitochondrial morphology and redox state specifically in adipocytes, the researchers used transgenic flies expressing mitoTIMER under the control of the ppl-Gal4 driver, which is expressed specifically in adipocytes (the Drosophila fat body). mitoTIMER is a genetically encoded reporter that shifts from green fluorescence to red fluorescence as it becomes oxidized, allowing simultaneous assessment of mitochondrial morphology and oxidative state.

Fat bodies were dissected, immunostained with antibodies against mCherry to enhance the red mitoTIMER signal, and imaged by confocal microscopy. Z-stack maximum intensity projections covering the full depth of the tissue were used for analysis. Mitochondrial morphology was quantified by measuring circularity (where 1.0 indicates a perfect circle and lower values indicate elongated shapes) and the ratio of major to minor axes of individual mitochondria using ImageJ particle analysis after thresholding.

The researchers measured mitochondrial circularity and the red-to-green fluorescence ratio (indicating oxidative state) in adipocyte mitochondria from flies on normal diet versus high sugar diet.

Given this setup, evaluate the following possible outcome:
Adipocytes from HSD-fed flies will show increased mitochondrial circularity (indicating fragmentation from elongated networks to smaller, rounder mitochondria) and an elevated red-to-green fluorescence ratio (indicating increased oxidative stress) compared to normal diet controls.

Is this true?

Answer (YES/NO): NO